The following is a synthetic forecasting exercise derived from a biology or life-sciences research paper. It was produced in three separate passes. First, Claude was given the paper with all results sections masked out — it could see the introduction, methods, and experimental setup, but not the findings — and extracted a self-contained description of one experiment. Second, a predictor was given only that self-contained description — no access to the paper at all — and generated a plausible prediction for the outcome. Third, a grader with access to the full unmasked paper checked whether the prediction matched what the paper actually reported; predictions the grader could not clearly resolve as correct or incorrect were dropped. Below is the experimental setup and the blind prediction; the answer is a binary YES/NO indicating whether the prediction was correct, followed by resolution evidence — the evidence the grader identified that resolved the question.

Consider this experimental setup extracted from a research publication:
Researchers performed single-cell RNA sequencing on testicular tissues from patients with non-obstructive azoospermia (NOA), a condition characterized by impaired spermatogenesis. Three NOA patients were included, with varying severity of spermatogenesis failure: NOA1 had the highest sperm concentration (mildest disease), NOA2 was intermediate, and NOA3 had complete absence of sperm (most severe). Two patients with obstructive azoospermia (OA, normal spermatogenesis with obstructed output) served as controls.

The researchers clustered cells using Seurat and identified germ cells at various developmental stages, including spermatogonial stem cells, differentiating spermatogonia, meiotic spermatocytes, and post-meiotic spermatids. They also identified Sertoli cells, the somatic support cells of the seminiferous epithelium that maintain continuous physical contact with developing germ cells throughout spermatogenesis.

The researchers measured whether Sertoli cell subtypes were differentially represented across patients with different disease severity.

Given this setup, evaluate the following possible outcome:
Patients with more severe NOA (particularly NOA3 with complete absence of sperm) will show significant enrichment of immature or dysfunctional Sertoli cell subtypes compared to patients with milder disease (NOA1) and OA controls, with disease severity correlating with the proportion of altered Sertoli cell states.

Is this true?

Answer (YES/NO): NO